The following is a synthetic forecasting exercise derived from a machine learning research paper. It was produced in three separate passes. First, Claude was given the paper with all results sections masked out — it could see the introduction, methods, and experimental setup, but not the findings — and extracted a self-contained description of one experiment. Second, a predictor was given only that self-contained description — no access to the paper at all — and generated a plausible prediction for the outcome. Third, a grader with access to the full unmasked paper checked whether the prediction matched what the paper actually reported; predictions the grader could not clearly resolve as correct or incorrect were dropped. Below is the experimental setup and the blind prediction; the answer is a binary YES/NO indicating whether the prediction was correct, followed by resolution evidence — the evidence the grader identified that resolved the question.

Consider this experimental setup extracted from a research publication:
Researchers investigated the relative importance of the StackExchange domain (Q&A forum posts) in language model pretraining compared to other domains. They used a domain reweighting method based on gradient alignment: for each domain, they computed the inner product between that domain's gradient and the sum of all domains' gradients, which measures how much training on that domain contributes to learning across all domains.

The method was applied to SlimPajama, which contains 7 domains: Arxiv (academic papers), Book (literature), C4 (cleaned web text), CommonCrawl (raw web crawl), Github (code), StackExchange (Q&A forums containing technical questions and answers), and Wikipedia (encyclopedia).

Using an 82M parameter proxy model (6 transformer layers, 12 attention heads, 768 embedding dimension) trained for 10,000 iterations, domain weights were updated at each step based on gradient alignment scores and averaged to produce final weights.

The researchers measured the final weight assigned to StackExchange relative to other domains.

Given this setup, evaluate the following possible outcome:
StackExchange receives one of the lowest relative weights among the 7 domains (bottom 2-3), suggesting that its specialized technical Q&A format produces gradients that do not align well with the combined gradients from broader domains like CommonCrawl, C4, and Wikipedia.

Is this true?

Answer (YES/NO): NO